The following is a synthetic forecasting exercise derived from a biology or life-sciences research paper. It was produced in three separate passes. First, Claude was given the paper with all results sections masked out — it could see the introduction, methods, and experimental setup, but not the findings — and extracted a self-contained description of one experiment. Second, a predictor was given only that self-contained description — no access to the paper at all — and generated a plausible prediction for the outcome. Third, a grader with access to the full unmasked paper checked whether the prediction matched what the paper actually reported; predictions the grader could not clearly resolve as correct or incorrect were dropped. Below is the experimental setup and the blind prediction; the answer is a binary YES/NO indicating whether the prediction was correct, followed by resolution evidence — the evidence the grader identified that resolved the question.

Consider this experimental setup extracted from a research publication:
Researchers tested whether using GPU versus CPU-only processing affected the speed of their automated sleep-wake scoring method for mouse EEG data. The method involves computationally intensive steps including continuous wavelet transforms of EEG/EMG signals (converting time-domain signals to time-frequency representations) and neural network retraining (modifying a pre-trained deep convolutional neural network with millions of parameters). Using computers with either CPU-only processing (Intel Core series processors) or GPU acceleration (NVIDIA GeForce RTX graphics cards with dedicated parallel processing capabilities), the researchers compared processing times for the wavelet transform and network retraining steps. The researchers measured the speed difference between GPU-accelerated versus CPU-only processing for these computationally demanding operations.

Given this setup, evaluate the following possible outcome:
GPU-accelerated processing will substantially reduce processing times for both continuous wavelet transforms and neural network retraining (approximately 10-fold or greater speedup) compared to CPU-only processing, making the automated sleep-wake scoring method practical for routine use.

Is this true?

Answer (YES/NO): NO